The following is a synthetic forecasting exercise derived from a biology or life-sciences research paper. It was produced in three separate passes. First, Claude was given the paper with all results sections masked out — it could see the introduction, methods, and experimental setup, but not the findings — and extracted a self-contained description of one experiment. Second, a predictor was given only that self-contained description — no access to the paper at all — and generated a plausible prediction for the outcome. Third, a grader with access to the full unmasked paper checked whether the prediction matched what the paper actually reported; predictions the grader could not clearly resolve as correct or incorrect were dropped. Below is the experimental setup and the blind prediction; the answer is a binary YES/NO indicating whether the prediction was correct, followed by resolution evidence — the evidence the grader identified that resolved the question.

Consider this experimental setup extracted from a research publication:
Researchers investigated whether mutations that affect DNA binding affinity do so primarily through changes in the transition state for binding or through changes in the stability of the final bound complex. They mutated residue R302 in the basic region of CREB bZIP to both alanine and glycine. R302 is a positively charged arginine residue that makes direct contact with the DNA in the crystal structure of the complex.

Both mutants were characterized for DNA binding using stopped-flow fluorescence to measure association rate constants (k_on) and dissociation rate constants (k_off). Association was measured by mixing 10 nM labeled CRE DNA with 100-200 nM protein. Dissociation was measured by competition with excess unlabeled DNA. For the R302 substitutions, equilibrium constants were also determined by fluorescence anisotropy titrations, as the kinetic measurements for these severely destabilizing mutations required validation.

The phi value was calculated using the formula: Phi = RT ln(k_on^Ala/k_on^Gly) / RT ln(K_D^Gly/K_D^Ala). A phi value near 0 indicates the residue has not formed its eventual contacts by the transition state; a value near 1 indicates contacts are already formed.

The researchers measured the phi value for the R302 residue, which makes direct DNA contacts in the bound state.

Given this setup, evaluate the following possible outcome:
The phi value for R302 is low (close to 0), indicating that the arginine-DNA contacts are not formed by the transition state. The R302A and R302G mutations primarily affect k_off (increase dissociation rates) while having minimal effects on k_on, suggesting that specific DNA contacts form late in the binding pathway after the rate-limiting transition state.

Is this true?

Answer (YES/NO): YES